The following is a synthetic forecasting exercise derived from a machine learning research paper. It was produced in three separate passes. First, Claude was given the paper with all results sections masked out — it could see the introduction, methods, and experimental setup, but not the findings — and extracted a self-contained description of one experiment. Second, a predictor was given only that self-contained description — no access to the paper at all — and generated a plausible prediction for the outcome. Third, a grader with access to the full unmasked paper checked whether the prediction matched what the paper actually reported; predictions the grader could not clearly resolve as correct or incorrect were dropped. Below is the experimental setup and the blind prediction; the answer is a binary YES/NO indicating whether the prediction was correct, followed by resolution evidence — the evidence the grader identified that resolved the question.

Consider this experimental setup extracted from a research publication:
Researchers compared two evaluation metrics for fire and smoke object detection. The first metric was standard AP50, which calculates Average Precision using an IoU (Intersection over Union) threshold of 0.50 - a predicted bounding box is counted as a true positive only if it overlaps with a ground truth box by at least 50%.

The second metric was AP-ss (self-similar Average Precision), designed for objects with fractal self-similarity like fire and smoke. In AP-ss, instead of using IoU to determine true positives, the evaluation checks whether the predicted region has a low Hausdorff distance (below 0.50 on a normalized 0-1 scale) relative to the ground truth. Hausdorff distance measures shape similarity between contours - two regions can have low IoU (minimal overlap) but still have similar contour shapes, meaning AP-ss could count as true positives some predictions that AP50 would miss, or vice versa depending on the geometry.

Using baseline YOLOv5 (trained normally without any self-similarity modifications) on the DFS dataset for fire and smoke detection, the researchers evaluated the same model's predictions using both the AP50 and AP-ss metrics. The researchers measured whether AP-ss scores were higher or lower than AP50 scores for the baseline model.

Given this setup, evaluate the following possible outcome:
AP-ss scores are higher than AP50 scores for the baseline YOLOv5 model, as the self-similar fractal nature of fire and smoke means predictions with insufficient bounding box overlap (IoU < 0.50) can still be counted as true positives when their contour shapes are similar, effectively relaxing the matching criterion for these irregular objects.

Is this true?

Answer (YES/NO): YES